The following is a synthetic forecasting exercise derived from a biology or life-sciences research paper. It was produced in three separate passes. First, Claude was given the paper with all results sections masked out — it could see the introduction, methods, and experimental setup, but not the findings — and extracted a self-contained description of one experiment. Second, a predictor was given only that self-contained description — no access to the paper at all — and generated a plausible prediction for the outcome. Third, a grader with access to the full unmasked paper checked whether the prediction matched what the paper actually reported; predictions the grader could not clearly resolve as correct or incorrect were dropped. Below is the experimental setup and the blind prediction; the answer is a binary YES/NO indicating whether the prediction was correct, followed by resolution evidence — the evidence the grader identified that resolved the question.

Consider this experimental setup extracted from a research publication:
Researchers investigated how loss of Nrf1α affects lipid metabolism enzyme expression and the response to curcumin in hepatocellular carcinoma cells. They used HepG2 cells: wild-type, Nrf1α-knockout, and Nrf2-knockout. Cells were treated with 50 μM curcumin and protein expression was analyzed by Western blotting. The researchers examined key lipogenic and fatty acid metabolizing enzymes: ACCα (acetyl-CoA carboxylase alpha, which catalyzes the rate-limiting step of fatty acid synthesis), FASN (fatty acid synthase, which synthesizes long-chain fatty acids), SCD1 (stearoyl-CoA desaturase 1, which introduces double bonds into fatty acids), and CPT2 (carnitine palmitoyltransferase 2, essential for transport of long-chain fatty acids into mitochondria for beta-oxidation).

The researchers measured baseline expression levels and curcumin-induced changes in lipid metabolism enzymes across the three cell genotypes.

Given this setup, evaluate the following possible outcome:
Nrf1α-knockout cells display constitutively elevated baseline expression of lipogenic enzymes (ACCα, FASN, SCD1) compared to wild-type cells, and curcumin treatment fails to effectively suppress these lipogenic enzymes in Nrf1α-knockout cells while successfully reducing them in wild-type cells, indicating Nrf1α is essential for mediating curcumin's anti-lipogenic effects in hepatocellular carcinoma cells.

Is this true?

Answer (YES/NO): NO